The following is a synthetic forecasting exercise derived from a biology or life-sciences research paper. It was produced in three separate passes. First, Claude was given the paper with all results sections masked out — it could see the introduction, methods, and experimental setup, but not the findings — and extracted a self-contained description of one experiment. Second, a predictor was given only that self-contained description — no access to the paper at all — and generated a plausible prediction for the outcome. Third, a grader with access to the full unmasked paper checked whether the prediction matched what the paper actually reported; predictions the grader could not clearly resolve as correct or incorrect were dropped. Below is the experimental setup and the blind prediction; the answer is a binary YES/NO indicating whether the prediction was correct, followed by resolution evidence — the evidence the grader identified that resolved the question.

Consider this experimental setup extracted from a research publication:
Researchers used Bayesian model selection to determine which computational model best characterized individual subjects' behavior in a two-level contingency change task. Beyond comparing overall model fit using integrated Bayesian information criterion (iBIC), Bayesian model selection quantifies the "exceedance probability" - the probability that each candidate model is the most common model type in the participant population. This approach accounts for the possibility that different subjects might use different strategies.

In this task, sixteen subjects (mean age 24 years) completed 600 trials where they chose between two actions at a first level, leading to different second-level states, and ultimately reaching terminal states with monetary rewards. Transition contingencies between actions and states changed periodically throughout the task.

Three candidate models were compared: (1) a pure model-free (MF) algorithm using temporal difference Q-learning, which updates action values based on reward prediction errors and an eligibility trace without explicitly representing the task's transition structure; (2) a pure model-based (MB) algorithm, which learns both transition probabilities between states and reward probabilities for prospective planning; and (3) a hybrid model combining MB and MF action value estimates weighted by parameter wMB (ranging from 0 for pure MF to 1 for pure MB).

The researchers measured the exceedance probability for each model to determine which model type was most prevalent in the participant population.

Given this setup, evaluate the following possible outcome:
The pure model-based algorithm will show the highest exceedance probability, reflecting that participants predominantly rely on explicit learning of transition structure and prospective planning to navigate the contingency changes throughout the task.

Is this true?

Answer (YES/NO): NO